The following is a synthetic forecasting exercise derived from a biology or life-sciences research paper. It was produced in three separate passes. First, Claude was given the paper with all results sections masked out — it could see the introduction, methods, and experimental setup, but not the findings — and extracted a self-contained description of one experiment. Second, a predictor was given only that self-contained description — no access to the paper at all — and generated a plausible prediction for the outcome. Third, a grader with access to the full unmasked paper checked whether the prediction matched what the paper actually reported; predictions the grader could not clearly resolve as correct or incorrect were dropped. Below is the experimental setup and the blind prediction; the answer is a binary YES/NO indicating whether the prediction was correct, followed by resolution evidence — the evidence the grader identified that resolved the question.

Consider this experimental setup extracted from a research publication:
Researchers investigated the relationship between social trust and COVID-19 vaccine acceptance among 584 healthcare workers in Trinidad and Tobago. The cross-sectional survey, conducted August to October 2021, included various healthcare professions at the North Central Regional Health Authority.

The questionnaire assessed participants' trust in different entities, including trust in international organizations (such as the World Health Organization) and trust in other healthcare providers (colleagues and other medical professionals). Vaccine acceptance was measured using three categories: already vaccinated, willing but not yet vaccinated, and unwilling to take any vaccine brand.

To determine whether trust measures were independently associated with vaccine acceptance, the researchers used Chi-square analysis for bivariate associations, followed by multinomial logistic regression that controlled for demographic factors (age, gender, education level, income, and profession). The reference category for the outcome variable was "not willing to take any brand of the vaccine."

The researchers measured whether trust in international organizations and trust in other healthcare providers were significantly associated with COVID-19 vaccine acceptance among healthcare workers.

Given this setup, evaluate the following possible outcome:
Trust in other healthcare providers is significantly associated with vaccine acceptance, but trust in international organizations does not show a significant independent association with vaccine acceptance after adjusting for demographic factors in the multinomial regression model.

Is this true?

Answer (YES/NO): NO